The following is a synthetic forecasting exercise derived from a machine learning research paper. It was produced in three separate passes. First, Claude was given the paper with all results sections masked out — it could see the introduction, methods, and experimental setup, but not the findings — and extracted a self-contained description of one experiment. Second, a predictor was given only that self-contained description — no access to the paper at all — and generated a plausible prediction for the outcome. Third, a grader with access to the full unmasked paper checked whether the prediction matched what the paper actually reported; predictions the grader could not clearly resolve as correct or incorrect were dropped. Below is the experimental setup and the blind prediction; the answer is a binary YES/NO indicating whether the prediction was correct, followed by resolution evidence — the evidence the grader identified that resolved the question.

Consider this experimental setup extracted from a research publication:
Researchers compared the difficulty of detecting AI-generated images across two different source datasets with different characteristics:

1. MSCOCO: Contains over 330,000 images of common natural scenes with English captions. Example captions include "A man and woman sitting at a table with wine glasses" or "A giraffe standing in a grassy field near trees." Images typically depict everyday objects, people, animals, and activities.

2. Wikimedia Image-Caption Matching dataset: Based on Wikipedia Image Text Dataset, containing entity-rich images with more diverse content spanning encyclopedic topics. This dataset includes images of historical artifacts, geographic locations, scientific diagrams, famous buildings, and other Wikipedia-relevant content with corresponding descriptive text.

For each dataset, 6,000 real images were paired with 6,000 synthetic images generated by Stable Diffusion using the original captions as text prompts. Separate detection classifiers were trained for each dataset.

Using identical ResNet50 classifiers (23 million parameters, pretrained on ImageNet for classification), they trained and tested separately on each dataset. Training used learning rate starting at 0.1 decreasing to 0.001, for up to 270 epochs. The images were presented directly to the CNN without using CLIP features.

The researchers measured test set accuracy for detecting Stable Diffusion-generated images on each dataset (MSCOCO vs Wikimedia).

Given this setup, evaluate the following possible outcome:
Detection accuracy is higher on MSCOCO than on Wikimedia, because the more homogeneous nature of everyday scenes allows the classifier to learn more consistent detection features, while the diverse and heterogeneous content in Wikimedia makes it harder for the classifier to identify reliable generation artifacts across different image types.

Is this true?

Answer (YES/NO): YES